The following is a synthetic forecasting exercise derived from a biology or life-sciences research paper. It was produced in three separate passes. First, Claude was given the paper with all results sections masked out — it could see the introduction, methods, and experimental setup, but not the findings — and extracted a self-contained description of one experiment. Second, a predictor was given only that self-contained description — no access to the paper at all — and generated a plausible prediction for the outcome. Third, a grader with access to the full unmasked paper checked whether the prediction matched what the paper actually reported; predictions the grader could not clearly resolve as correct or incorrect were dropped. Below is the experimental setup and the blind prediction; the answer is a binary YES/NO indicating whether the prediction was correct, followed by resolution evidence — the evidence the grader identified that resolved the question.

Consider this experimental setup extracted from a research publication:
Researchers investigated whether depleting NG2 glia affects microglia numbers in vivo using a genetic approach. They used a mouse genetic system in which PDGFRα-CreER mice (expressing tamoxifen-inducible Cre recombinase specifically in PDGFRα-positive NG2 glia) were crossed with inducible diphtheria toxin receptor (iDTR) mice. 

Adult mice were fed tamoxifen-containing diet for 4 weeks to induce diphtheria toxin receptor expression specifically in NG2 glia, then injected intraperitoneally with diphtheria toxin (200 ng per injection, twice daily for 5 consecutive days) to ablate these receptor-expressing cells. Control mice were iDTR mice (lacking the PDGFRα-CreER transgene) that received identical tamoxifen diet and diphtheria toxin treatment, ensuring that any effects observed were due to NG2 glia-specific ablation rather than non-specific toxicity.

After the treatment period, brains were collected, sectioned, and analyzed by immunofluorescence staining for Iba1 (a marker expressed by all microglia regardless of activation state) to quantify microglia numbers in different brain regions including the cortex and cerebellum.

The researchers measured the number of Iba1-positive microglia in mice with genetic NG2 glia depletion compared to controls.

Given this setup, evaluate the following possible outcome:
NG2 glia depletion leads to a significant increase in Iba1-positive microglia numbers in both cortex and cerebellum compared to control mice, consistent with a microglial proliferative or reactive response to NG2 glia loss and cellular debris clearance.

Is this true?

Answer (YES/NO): NO